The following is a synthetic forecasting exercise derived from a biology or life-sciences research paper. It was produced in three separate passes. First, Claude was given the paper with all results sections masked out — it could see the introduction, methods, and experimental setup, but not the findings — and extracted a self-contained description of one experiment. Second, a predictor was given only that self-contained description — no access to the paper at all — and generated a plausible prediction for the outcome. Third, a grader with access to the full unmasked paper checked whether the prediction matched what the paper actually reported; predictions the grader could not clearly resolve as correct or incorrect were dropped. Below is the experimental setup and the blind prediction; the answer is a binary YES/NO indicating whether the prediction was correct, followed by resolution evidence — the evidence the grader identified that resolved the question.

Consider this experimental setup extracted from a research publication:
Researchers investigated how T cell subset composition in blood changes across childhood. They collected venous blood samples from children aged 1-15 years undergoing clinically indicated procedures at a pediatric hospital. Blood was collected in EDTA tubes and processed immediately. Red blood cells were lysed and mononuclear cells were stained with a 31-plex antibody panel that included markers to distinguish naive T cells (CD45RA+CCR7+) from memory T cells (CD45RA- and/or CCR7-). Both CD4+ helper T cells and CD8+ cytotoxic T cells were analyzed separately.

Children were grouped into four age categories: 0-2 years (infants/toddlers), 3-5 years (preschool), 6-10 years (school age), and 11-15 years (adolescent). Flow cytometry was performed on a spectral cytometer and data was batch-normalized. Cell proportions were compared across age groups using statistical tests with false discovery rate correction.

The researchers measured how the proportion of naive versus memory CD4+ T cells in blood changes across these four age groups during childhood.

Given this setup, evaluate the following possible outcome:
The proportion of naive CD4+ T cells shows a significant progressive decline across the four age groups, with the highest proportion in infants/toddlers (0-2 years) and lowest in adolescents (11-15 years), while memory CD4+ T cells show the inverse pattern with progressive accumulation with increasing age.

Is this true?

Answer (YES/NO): YES